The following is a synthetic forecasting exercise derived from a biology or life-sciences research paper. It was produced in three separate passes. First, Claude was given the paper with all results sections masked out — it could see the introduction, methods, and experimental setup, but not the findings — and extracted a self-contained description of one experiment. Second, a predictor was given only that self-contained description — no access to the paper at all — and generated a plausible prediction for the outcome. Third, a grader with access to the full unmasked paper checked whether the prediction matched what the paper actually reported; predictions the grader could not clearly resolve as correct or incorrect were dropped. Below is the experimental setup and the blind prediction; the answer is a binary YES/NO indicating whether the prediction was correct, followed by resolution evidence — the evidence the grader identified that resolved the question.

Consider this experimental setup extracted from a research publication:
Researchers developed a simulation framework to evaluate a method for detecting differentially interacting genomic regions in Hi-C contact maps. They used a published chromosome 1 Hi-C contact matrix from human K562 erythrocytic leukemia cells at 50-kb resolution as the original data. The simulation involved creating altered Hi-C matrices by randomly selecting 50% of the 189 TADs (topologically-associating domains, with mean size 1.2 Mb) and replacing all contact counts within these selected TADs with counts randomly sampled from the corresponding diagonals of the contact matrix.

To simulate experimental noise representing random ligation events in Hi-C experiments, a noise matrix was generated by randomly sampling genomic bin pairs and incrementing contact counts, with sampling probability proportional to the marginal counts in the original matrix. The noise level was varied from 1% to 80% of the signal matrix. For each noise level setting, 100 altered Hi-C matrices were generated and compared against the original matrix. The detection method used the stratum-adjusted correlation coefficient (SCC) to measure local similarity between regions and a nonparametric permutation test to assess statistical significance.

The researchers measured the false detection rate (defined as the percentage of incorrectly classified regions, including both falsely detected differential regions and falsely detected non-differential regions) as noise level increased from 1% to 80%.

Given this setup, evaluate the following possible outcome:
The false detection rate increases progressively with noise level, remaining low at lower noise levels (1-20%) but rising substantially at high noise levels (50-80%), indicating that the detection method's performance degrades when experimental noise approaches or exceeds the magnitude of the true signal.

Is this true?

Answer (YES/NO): YES